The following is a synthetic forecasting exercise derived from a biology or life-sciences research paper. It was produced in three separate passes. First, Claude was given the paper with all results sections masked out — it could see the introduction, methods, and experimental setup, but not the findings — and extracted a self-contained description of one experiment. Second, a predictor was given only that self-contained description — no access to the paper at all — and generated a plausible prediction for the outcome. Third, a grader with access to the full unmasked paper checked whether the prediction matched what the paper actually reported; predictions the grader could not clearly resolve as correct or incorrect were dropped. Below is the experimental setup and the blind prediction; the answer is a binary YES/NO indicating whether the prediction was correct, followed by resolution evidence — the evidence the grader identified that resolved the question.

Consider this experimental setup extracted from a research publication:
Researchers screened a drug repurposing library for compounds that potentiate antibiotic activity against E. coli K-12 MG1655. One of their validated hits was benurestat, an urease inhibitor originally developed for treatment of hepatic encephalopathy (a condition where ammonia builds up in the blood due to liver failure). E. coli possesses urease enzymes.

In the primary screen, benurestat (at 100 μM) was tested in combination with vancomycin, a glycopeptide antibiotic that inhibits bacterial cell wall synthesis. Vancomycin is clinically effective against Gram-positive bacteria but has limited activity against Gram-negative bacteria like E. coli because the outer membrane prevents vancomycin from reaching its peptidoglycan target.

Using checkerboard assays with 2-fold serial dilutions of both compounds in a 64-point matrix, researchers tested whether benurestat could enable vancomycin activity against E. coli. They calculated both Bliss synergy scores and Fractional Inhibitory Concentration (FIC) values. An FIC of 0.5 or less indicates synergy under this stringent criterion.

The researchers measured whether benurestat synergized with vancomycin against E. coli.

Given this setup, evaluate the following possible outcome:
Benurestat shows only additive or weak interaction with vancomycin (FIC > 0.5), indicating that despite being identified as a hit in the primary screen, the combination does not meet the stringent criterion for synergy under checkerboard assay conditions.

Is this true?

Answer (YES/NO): NO